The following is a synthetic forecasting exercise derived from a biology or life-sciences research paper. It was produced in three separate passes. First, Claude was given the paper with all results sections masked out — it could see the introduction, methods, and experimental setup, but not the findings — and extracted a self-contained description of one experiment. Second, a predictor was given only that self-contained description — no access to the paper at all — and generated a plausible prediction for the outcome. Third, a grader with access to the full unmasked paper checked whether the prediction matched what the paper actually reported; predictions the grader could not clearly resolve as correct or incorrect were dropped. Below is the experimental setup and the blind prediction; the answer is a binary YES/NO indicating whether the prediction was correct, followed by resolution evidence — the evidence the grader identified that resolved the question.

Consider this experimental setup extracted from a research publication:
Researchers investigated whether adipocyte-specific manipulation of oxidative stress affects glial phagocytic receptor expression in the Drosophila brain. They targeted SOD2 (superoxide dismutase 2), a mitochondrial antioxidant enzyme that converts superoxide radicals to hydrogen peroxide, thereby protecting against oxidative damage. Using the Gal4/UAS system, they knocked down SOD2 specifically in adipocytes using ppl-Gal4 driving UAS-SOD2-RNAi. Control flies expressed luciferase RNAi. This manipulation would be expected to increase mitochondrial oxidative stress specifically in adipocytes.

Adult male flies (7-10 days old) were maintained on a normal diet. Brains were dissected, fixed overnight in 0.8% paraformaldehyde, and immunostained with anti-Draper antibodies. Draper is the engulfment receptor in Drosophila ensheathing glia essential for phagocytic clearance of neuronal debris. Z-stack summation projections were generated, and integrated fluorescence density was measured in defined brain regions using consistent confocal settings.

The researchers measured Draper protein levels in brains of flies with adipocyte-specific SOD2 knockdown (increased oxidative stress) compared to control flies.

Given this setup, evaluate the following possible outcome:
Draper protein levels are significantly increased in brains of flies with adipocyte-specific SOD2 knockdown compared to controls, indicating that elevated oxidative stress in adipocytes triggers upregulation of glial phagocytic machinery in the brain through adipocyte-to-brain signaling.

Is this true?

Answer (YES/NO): YES